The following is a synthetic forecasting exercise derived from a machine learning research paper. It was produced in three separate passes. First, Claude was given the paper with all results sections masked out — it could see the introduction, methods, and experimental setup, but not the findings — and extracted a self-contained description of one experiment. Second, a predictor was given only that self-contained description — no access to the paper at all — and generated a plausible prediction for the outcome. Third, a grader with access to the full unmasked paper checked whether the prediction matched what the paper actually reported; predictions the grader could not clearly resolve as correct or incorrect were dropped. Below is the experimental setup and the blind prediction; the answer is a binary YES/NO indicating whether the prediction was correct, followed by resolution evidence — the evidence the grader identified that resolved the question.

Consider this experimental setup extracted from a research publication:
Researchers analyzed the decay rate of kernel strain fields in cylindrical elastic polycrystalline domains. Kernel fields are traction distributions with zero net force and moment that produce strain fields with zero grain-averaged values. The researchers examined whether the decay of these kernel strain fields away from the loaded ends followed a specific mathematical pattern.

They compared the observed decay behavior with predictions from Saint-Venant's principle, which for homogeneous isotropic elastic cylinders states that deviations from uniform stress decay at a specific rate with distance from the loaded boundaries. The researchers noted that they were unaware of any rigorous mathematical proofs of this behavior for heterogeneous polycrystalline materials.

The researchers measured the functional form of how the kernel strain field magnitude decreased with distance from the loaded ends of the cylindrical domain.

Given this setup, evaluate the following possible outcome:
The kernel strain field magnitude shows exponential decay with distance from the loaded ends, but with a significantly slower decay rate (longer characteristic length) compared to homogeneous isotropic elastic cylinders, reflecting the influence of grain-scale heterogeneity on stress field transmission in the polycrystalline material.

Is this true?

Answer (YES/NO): NO